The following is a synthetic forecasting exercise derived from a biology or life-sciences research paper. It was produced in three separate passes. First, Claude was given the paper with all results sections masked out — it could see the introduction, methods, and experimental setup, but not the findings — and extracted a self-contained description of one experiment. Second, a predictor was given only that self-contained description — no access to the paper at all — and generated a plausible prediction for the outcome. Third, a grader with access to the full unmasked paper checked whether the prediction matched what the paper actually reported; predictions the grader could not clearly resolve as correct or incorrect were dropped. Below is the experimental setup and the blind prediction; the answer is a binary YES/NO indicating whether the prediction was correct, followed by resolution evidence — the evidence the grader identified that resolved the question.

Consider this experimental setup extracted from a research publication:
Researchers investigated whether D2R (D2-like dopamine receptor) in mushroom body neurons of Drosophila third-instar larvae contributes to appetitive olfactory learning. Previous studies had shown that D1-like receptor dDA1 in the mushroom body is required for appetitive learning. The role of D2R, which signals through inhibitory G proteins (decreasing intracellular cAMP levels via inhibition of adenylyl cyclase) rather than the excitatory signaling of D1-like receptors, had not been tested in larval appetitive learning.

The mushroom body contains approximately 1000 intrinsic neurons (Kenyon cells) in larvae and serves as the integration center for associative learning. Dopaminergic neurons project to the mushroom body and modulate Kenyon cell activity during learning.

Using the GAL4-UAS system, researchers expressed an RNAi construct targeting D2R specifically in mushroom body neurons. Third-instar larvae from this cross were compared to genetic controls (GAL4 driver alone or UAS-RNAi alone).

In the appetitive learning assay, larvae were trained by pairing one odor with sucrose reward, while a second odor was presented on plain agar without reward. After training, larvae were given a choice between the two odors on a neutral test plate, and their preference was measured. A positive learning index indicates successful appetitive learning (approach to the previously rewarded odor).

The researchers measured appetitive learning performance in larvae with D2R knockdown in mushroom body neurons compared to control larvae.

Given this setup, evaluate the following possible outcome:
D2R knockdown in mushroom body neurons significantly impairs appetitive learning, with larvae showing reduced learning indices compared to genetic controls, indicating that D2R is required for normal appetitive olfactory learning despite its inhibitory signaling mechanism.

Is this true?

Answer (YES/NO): YES